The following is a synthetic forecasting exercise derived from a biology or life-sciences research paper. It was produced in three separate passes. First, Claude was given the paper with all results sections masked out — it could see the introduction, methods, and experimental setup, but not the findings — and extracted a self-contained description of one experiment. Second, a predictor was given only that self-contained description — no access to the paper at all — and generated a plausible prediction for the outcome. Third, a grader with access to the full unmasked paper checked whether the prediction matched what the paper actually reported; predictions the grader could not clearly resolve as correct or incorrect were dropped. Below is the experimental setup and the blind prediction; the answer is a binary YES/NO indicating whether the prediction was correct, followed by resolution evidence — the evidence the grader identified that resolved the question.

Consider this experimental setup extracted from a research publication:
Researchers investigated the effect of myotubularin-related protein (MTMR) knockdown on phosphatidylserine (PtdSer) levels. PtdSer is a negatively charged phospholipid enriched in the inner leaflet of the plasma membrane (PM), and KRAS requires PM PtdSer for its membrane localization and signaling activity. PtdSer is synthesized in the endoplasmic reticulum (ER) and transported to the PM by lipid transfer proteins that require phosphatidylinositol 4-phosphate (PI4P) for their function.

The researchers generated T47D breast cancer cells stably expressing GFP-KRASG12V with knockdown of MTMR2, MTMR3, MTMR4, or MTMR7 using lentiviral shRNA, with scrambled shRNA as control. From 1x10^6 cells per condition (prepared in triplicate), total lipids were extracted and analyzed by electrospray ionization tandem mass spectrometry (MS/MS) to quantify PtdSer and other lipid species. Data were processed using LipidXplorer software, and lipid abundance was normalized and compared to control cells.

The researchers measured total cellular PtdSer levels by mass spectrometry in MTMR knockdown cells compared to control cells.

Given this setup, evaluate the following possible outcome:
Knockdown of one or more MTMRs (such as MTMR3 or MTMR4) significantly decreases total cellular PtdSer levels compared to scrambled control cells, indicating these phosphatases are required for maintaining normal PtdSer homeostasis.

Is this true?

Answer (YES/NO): YES